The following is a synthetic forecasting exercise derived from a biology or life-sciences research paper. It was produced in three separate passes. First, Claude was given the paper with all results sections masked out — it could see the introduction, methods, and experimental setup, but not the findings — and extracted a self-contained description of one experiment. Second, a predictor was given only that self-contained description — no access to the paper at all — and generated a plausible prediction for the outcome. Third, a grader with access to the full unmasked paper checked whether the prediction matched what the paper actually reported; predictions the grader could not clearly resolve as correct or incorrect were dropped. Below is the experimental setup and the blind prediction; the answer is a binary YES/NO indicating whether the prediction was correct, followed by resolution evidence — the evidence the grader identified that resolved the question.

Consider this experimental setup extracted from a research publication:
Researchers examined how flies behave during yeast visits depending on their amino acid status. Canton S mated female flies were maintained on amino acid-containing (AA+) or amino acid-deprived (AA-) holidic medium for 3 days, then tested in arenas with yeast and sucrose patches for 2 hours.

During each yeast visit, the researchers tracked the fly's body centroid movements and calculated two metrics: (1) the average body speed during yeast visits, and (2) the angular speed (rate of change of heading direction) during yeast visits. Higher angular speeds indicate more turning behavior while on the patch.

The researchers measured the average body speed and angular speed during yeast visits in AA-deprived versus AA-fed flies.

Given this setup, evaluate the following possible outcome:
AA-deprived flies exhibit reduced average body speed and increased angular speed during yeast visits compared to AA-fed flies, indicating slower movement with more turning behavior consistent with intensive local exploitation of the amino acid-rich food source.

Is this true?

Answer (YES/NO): NO